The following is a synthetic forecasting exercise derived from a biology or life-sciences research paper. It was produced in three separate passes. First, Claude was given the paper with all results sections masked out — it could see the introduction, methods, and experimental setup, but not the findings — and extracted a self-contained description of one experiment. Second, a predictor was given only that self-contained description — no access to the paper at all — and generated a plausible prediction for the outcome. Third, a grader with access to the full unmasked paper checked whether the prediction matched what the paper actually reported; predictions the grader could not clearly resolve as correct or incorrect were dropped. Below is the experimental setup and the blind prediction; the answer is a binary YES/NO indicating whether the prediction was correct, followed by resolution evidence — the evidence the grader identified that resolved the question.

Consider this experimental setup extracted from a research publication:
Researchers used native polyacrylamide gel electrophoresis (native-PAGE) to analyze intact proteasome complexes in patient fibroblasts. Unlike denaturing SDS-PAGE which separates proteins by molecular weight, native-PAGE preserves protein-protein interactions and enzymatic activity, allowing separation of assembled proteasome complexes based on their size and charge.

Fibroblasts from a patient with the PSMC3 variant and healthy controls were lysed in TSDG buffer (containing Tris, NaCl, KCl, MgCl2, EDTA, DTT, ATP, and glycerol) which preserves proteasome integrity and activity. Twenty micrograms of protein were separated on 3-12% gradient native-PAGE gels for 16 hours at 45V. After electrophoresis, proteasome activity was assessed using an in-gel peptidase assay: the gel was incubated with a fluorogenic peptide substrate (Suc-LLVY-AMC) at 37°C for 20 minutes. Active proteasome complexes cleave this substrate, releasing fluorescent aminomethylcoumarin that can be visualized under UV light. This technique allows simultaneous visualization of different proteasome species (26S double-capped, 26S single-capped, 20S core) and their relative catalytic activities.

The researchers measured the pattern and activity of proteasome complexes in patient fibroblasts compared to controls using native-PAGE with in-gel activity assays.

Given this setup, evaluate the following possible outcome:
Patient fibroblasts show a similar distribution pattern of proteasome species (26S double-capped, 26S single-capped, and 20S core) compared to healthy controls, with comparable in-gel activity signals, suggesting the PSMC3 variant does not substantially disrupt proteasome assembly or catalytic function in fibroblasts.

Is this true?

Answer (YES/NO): NO